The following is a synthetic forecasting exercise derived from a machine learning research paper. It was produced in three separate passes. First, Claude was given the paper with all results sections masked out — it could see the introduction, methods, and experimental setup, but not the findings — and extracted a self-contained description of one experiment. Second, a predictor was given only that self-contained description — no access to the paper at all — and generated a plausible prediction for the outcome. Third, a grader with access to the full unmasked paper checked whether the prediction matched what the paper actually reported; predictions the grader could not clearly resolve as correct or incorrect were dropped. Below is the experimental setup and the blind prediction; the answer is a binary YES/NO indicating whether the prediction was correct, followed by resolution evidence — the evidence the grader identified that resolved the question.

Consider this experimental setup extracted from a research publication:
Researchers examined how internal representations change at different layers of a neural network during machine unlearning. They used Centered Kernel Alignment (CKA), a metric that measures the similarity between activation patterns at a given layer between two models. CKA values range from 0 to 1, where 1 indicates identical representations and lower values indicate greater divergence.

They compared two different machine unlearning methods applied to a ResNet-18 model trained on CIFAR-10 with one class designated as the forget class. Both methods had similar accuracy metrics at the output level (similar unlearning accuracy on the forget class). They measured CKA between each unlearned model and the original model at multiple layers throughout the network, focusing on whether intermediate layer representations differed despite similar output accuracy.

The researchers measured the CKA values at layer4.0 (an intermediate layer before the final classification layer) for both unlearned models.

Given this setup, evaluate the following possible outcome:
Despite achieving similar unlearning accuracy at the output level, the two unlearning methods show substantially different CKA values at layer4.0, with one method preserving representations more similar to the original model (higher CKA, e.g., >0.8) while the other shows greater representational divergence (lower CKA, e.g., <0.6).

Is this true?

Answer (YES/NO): YES